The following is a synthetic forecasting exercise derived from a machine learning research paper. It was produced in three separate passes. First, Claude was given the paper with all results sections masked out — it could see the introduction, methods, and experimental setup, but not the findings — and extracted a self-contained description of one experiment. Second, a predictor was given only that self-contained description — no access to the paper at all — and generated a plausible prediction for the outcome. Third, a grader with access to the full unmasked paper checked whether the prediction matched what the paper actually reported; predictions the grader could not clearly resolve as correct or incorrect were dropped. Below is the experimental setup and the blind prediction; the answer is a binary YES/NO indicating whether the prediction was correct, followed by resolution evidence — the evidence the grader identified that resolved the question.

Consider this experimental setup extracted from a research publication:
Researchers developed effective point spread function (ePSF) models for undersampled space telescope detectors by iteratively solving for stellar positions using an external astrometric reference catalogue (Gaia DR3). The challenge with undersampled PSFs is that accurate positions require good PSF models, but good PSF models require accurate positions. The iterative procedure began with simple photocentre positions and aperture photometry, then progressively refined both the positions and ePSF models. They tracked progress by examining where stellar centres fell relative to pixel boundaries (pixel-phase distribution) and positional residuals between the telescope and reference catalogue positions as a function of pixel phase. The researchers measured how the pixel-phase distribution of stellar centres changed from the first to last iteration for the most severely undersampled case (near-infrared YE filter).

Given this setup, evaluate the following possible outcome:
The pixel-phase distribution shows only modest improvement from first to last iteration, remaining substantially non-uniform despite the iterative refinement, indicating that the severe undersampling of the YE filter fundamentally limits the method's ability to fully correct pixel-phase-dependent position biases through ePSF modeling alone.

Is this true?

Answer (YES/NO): NO